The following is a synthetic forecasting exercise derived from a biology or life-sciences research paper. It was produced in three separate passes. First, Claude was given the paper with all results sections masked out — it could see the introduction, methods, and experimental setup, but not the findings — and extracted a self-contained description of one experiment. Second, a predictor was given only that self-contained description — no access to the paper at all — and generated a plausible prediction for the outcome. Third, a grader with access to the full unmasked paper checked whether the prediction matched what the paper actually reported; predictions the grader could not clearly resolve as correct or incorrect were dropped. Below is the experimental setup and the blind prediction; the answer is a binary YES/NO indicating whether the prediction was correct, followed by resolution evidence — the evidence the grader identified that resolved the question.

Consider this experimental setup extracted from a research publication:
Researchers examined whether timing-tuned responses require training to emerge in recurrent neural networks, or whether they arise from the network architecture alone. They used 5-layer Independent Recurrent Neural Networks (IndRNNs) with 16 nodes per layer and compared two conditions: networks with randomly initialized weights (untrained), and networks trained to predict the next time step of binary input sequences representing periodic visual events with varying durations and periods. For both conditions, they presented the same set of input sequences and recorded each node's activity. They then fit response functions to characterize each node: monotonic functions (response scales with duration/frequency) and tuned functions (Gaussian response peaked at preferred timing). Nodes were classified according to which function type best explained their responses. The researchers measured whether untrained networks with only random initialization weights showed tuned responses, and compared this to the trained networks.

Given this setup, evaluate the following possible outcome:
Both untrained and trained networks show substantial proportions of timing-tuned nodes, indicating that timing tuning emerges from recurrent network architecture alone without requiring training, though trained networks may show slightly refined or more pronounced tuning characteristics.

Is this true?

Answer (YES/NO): NO